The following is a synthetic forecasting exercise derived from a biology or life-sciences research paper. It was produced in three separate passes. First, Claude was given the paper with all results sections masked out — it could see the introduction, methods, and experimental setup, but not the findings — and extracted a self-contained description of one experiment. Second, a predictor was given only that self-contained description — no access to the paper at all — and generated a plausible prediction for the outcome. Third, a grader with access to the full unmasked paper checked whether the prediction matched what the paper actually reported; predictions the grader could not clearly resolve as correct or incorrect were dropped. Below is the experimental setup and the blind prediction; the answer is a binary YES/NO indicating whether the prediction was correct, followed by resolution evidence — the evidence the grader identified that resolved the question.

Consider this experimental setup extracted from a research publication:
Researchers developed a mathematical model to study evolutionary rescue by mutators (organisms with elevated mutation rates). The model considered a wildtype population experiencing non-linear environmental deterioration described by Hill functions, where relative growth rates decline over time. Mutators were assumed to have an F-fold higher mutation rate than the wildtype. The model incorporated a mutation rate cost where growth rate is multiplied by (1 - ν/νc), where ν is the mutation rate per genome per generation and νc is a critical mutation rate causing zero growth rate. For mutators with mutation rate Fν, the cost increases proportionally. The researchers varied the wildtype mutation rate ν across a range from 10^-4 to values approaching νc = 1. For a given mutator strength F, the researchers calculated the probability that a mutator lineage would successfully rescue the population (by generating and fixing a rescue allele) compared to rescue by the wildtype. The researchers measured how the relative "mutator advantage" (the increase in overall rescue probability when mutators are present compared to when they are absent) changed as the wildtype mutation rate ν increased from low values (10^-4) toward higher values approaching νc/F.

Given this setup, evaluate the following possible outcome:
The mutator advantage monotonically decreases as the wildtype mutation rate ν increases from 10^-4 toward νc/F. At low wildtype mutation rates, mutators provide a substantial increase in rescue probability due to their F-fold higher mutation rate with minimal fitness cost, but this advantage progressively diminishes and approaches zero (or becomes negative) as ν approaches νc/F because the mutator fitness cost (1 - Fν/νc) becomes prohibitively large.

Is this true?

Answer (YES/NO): NO